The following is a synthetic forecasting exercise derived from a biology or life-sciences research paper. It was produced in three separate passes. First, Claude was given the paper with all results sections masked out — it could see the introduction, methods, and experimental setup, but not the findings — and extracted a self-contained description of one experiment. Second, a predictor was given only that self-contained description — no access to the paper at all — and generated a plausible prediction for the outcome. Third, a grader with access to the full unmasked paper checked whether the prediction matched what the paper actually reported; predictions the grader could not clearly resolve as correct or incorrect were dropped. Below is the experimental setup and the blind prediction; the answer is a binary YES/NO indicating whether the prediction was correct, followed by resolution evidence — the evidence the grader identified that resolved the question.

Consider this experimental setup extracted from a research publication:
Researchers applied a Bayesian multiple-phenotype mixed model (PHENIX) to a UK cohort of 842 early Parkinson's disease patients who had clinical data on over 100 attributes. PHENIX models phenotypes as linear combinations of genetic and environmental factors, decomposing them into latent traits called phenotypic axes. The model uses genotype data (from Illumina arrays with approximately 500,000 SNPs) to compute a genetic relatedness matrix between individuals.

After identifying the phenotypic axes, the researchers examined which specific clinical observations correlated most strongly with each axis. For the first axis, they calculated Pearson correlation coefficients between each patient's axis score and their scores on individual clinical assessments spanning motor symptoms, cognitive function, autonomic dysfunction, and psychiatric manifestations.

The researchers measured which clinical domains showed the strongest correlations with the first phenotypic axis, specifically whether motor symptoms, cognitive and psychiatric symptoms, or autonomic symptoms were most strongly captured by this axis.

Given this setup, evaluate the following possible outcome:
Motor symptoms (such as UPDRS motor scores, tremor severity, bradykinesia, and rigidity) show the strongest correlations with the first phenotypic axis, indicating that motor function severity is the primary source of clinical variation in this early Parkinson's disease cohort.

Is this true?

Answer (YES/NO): NO